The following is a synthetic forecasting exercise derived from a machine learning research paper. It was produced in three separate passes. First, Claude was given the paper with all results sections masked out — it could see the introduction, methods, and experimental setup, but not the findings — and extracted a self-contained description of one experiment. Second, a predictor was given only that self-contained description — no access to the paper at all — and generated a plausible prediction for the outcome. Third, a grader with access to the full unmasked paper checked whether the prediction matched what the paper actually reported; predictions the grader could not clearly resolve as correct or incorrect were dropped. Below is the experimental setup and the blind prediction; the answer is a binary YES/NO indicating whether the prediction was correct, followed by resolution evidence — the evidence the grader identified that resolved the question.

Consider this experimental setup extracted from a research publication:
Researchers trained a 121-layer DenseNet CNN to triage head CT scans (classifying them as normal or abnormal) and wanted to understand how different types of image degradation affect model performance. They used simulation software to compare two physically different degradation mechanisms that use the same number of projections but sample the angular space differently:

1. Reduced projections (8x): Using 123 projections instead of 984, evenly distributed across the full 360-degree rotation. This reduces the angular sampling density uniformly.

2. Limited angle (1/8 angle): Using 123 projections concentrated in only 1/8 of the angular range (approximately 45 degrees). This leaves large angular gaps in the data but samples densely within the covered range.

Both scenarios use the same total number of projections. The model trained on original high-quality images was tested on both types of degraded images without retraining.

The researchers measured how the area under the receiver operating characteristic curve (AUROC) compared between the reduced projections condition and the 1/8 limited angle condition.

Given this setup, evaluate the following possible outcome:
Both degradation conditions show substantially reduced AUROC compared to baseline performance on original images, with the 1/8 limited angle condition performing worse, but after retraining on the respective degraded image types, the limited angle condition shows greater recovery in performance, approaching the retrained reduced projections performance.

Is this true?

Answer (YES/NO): NO